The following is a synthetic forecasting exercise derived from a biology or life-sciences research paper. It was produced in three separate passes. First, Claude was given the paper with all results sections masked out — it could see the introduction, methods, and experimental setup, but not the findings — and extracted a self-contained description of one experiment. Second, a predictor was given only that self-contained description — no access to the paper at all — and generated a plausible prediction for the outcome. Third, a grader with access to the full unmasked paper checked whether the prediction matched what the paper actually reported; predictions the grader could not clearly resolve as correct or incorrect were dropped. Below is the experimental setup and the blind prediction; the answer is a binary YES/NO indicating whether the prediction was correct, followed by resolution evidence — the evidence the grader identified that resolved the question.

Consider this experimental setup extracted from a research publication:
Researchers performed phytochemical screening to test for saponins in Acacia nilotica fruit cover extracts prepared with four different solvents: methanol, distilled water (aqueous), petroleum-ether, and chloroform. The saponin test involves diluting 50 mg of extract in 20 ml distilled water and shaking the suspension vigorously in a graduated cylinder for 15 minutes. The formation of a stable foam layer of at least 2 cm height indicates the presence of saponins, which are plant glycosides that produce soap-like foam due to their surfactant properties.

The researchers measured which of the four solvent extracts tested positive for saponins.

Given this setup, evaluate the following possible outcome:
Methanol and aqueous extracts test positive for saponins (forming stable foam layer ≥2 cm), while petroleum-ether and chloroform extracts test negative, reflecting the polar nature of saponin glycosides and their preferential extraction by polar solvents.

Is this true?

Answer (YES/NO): NO